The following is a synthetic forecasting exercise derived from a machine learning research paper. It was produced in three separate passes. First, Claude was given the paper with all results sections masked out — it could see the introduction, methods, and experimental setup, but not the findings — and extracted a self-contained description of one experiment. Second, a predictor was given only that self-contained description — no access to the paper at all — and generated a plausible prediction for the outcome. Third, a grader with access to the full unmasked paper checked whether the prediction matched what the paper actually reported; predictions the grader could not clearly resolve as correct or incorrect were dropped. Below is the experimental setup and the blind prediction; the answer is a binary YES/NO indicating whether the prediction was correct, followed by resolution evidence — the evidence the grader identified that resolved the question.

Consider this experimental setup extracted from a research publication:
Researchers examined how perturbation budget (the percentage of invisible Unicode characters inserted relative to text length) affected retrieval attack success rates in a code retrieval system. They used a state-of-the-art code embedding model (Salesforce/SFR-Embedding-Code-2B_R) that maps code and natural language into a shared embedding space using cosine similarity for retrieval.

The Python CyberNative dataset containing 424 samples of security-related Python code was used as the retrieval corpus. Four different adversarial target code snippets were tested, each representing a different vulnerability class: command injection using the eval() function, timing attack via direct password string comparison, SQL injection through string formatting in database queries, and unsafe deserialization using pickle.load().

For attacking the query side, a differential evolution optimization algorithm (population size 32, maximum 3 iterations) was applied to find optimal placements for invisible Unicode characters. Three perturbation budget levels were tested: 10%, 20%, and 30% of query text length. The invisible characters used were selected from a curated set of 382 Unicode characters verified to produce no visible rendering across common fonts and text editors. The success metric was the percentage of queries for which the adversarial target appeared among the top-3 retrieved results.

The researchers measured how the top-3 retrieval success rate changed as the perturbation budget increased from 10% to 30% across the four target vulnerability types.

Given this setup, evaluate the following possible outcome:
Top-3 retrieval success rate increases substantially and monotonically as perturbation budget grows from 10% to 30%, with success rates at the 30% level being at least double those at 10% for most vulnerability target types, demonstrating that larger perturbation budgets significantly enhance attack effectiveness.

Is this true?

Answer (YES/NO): NO